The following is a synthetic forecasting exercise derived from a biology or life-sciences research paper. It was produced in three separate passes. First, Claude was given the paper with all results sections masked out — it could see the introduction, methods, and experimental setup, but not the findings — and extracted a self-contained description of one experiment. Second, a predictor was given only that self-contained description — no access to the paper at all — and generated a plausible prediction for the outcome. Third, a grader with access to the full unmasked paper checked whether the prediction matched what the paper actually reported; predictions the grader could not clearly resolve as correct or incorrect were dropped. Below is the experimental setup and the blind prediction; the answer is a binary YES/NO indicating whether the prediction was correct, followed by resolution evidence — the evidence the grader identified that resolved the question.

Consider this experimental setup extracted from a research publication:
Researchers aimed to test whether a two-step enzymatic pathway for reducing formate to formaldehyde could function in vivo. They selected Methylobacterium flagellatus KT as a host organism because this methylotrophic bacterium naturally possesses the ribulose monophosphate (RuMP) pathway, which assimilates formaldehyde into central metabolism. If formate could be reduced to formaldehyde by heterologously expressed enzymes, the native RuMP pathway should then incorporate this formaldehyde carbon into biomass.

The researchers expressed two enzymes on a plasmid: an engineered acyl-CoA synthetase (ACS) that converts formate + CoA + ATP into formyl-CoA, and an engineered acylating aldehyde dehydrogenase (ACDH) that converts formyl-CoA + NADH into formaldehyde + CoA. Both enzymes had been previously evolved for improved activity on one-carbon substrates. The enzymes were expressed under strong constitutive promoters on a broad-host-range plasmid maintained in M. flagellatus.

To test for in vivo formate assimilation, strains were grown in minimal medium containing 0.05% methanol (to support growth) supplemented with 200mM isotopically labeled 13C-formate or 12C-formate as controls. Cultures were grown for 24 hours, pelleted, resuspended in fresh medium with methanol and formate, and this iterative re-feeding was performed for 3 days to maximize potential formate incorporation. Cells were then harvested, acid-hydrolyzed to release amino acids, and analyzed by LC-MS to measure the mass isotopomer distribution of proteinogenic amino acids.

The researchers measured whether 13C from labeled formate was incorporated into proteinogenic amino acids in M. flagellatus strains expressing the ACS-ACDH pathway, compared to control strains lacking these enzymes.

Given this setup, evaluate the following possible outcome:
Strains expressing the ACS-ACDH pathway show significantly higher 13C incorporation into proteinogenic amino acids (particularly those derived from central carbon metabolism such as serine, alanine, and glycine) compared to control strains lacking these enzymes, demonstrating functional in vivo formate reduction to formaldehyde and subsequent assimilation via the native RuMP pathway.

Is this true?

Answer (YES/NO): NO